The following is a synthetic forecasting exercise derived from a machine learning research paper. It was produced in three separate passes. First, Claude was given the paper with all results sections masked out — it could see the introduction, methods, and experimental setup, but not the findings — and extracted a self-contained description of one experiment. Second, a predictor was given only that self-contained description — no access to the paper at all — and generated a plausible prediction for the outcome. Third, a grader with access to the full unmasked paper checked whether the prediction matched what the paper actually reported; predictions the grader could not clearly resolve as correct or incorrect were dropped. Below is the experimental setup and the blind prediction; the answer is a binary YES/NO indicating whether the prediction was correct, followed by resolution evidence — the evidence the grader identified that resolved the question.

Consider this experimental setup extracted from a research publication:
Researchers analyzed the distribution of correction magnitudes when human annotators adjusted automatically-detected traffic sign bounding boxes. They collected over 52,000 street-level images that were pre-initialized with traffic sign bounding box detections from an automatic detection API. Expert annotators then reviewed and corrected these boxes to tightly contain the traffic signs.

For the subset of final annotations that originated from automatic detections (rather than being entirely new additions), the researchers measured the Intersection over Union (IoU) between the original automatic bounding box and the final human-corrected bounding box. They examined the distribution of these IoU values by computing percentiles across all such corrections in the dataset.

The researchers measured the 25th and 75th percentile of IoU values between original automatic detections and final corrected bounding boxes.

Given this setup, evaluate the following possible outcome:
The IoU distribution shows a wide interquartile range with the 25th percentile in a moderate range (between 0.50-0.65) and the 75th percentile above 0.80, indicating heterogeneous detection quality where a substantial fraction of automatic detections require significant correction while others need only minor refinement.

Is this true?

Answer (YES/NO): YES